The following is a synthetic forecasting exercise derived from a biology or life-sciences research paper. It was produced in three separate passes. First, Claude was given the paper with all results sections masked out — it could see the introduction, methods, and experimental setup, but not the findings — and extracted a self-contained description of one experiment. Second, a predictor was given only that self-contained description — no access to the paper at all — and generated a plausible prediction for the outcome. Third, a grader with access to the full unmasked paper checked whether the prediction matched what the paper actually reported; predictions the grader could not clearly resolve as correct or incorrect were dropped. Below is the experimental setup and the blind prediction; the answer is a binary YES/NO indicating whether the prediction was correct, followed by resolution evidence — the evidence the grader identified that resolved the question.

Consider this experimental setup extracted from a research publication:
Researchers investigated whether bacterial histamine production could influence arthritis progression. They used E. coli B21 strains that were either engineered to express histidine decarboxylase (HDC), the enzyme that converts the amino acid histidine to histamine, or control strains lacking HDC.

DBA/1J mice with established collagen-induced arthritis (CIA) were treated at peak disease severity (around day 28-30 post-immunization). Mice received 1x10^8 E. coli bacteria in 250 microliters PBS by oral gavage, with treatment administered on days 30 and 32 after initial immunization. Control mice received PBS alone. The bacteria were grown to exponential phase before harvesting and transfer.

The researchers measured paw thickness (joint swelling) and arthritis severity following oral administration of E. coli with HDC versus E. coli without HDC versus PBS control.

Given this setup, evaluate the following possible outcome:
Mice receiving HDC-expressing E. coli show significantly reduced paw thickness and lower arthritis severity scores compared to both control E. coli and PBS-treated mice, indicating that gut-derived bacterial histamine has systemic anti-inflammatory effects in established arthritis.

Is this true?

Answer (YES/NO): YES